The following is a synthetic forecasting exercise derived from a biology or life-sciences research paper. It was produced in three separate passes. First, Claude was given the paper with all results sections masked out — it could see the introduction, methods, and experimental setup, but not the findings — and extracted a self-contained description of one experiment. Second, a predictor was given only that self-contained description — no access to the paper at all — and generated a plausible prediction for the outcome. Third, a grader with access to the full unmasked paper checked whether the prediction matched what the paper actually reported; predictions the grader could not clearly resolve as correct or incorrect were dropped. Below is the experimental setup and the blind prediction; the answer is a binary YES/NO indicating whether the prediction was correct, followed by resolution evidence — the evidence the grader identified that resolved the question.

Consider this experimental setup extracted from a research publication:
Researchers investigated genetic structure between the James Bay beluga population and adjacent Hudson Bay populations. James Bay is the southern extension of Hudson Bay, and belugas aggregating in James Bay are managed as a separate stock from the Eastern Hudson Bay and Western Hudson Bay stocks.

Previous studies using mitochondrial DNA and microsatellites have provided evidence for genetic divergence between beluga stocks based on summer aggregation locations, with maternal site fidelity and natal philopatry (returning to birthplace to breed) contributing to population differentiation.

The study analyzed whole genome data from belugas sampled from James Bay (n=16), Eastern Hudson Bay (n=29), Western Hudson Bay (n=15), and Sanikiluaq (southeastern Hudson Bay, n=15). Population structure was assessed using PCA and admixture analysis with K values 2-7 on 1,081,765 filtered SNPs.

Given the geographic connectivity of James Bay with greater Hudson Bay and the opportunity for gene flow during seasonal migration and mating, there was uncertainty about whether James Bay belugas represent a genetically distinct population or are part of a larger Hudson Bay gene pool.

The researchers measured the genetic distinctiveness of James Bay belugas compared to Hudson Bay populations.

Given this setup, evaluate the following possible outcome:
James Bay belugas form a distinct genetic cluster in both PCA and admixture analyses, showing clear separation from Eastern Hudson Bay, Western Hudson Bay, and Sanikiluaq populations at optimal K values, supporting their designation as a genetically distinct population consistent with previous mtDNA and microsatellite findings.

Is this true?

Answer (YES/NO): NO